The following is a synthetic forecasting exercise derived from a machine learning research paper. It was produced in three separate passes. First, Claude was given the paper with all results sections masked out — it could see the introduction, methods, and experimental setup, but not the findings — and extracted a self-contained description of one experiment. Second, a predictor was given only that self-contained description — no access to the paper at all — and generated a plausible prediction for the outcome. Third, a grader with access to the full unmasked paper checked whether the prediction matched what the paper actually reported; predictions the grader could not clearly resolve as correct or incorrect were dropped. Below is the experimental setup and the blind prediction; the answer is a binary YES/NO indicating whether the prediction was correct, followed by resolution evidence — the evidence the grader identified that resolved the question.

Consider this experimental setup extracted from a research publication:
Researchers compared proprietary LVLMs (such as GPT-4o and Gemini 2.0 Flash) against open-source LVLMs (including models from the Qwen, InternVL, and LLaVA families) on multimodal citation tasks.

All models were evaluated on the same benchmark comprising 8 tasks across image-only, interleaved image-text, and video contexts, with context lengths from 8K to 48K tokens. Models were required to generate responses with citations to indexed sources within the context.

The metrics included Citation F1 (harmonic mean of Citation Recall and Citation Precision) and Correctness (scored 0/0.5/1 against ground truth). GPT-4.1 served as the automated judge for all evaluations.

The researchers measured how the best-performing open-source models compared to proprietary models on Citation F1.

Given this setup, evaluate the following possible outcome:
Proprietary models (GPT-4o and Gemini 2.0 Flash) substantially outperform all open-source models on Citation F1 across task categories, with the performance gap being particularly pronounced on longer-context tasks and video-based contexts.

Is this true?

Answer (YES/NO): NO